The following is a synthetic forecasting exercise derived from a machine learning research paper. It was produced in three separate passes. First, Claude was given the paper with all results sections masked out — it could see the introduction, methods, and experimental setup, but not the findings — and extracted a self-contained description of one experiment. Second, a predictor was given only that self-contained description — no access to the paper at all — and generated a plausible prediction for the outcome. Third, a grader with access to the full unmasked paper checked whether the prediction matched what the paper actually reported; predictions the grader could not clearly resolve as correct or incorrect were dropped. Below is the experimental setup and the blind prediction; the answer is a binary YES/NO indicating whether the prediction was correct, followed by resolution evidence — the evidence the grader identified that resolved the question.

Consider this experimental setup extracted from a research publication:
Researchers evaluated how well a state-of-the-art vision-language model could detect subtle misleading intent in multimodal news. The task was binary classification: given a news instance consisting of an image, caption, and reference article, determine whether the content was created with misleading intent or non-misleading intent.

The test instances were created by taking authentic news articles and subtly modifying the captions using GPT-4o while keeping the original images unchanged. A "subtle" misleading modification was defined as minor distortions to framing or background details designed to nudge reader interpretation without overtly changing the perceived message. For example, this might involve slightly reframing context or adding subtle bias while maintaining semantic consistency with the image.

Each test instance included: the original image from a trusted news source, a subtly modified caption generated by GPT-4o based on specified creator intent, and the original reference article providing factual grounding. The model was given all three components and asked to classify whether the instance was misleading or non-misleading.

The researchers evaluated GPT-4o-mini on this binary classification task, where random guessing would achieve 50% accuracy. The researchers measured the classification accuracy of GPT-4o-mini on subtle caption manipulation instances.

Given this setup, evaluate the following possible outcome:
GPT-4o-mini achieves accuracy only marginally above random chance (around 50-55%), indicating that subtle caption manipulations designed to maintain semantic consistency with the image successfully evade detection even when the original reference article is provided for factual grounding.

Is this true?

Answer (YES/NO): NO